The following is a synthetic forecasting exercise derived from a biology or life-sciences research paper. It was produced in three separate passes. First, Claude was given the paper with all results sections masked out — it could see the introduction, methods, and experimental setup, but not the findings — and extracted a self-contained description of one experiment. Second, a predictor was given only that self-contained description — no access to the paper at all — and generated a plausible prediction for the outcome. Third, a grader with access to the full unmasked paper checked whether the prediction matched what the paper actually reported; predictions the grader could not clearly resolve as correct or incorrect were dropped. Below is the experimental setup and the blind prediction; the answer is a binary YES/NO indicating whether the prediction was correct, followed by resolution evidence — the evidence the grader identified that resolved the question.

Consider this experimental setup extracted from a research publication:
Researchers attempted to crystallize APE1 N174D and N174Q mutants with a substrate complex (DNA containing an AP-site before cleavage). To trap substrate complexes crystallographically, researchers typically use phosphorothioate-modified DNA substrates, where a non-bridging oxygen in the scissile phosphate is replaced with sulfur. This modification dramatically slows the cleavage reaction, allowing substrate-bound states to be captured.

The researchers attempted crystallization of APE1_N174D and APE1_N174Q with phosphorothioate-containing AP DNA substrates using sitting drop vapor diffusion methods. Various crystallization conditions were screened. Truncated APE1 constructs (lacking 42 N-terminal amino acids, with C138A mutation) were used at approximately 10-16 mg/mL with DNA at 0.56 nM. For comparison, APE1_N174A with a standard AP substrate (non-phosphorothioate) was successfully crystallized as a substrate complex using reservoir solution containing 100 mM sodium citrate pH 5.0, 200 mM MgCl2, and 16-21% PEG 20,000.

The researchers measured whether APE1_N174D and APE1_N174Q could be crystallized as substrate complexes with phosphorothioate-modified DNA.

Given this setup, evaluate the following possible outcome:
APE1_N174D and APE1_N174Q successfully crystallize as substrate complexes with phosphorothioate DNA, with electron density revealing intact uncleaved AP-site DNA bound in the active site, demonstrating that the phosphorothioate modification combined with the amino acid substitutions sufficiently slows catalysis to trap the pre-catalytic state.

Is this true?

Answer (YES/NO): NO